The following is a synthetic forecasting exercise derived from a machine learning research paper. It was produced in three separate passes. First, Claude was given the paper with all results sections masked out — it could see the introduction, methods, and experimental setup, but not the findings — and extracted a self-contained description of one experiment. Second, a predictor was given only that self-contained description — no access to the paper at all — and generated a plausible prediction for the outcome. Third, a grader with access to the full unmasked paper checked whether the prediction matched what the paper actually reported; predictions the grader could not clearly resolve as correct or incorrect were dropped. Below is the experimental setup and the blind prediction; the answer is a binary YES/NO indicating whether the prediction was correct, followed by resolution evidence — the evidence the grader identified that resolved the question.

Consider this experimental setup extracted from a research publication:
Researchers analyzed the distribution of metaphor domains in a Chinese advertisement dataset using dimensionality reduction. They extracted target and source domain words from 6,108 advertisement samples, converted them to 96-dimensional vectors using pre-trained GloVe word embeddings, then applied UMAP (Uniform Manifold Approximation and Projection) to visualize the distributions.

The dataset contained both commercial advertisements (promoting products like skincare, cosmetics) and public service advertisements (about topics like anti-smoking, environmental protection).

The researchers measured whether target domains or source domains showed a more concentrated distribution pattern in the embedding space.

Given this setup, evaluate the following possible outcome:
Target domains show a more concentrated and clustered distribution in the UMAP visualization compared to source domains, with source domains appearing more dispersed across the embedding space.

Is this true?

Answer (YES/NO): YES